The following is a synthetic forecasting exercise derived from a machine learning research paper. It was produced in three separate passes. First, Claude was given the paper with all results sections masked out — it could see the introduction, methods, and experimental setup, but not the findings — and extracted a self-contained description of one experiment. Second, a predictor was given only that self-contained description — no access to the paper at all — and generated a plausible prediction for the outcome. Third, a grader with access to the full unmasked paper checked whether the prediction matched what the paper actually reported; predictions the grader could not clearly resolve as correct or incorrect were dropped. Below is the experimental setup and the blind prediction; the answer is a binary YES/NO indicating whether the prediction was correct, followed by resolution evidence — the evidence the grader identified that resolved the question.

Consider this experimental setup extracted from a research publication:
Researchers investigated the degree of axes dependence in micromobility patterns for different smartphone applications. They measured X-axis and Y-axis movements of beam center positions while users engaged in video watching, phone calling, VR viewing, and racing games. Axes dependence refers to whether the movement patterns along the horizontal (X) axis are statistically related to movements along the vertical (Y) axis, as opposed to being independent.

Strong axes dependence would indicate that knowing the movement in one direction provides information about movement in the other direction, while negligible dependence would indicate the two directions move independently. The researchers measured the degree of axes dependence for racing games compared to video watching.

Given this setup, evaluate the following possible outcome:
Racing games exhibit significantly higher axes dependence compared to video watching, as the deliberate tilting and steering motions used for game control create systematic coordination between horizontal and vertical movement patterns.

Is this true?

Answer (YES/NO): YES